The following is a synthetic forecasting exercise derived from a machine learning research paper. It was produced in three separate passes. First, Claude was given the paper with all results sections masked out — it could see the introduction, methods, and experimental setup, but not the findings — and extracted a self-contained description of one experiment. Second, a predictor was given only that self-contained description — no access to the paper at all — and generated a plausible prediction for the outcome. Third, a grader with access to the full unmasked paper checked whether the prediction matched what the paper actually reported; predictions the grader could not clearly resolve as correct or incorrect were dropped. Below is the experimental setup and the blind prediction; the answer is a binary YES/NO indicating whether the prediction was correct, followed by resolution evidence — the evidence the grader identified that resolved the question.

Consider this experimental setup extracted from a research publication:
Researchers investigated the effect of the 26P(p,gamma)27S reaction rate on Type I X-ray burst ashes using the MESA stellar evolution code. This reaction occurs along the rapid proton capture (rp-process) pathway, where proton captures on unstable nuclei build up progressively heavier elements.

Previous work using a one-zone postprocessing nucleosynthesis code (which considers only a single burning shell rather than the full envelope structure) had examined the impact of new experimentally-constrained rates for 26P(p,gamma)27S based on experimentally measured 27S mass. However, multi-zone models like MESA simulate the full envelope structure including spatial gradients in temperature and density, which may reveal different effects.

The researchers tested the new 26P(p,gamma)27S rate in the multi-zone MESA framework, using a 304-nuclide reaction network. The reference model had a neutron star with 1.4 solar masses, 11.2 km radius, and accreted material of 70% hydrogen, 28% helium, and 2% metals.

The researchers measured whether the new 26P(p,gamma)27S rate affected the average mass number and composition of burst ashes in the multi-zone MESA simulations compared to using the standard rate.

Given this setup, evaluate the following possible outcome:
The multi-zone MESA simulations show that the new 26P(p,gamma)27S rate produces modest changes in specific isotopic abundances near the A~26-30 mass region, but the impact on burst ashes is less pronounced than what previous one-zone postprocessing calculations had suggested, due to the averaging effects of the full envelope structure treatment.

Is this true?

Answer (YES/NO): NO